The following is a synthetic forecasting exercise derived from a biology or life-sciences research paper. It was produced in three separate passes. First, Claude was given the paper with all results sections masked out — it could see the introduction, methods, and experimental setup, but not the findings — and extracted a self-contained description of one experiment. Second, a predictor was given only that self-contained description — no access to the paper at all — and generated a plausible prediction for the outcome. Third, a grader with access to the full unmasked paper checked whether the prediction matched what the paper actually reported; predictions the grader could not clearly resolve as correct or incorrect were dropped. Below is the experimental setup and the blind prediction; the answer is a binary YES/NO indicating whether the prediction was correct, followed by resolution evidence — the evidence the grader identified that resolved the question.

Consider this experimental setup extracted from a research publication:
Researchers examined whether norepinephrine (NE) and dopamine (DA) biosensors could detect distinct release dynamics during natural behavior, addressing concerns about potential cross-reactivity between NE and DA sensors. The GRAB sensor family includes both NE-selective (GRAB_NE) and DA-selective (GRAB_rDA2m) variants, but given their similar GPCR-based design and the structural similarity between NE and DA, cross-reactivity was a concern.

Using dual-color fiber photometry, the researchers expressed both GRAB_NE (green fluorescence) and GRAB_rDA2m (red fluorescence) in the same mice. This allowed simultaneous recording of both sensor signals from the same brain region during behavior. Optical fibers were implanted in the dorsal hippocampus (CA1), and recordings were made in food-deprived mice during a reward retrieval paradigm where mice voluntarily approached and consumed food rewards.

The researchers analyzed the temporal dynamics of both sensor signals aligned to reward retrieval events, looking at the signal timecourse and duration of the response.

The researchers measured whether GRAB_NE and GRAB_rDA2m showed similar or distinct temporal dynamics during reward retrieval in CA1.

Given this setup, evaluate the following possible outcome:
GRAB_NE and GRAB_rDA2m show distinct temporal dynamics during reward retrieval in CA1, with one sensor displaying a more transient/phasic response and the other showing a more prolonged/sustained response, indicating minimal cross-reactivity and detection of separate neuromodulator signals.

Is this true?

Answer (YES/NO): NO